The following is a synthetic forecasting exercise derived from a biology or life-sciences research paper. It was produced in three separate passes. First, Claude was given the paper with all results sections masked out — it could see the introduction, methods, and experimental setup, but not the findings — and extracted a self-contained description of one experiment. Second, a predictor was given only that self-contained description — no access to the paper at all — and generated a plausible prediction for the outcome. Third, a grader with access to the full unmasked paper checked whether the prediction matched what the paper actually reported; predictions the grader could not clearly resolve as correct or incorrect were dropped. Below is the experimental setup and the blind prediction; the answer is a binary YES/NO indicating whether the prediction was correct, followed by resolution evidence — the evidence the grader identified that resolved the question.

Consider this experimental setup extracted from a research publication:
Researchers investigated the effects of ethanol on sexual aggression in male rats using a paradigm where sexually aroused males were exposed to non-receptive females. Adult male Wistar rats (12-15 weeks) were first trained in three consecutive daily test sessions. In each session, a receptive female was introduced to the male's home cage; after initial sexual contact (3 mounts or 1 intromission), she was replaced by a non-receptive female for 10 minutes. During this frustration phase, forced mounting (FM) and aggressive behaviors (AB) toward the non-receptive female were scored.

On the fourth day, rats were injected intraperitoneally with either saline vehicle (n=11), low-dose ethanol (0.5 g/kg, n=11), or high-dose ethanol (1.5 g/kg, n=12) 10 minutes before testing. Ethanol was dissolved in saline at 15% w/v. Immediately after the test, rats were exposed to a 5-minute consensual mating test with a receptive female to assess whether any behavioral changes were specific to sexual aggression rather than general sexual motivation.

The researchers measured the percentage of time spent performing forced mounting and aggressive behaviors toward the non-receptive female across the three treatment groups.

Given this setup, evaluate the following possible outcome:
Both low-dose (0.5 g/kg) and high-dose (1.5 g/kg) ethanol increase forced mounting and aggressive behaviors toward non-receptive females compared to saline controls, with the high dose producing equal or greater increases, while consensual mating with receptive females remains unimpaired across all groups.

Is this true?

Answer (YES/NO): NO